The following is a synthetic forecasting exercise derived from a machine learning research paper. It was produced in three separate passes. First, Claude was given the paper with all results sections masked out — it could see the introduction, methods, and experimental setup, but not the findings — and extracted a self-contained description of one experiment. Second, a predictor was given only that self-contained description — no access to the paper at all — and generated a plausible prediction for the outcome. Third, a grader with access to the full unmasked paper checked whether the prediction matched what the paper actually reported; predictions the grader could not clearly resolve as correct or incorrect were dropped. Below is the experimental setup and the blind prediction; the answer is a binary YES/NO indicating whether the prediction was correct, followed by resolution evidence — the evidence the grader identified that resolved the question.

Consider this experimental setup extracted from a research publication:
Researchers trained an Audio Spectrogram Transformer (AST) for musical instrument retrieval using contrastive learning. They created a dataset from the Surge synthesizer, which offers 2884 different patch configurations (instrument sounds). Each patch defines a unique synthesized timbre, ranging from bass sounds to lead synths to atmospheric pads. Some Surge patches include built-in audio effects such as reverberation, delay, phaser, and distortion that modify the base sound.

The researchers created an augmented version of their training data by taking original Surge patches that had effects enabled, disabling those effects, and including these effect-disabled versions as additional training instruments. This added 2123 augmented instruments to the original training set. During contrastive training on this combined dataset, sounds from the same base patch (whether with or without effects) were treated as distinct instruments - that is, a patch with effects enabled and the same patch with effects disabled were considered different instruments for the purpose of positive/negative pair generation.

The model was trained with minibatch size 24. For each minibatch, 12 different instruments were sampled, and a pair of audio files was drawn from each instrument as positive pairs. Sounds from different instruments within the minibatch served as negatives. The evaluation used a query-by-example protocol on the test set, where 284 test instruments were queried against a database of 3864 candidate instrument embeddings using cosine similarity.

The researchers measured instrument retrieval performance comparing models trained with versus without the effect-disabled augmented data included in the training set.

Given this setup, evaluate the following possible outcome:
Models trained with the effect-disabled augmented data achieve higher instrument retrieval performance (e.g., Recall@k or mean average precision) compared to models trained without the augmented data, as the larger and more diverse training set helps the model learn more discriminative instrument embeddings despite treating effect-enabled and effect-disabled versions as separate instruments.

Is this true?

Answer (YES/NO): YES